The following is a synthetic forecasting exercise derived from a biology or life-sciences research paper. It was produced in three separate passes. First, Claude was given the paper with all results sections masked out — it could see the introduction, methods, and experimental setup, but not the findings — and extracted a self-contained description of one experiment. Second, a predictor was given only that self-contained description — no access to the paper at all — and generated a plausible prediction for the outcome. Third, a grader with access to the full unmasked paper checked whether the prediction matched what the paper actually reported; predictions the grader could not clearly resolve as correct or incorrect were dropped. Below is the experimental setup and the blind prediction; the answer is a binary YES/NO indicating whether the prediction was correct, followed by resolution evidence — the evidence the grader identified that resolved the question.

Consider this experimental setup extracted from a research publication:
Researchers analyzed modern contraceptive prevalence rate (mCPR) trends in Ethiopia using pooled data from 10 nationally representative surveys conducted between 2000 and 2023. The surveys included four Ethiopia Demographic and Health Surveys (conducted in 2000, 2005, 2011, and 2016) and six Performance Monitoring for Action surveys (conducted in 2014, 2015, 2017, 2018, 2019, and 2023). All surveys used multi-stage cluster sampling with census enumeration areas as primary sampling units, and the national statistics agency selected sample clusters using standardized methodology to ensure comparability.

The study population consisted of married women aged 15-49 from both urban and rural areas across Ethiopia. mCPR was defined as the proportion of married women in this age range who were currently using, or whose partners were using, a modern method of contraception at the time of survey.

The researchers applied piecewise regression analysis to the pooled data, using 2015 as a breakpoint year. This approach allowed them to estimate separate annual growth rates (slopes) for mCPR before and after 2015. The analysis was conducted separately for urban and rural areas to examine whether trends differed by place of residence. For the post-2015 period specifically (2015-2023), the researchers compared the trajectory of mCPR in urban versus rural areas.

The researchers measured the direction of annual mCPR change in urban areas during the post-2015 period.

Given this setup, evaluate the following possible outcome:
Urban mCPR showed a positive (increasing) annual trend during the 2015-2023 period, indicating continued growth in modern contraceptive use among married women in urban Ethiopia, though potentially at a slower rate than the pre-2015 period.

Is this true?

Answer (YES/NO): NO